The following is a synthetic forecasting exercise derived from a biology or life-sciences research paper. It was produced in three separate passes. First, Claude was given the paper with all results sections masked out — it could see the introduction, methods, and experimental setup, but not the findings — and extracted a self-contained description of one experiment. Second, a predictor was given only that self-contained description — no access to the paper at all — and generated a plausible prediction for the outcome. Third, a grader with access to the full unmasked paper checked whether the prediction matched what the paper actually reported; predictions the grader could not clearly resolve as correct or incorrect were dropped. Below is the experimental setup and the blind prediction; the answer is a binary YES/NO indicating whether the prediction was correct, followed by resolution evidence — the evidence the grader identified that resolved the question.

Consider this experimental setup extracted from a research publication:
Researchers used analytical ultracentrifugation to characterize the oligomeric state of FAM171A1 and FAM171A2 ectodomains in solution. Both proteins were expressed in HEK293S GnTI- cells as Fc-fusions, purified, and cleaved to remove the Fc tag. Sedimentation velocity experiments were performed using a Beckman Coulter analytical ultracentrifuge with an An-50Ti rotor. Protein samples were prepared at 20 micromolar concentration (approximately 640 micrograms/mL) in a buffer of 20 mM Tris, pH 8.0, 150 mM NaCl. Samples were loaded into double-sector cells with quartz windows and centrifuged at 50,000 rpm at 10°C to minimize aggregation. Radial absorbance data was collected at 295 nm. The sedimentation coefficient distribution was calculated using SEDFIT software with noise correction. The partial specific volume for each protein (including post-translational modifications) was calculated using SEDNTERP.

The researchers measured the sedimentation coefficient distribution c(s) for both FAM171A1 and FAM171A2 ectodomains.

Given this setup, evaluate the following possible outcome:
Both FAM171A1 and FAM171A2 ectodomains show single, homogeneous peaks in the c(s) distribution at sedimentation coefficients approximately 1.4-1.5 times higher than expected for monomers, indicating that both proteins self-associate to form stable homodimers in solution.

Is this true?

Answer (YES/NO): NO